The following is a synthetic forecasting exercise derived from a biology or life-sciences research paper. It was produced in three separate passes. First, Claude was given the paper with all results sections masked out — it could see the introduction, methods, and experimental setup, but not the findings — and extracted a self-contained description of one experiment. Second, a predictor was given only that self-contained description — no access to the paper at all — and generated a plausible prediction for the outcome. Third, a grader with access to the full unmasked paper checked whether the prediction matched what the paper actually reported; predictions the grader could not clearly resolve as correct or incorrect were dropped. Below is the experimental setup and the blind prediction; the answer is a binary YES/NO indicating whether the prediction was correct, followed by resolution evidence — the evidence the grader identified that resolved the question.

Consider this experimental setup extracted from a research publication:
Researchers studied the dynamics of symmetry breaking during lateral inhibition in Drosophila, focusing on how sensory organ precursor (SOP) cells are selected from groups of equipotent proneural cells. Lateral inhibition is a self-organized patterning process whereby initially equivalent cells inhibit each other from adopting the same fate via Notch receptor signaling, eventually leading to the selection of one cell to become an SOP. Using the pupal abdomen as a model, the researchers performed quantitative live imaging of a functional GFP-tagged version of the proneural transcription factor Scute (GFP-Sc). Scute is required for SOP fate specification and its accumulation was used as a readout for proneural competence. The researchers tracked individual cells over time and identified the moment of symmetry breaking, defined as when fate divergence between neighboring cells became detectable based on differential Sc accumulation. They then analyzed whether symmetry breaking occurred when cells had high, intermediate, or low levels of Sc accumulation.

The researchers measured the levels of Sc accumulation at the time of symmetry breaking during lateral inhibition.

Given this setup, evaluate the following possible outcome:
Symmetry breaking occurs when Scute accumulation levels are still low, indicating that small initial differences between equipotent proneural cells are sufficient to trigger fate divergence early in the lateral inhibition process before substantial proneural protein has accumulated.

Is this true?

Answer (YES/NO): YES